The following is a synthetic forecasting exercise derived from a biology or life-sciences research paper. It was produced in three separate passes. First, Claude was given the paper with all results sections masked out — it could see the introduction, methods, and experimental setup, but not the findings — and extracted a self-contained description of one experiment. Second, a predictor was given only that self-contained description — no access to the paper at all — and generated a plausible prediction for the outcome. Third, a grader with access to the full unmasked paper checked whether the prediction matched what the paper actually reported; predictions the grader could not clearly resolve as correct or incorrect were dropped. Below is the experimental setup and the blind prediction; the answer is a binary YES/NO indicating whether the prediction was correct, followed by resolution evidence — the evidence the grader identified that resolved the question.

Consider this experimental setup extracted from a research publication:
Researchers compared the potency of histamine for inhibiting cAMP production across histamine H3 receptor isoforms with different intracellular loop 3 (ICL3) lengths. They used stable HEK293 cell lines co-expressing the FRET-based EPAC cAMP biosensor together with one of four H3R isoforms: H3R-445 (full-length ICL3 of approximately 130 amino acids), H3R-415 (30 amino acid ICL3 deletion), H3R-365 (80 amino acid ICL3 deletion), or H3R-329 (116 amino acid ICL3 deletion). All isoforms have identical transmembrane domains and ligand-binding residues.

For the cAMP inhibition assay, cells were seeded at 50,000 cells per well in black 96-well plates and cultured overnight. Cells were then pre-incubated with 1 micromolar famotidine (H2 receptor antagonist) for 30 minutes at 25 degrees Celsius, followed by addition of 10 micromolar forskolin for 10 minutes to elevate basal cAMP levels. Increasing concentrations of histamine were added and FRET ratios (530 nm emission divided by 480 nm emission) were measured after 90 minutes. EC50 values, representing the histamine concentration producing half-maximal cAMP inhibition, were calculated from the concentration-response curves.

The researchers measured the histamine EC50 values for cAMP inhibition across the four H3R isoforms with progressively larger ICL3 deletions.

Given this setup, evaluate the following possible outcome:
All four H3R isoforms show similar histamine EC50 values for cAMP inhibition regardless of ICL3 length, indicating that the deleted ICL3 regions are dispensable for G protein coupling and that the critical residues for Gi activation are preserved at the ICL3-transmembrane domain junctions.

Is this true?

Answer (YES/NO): NO